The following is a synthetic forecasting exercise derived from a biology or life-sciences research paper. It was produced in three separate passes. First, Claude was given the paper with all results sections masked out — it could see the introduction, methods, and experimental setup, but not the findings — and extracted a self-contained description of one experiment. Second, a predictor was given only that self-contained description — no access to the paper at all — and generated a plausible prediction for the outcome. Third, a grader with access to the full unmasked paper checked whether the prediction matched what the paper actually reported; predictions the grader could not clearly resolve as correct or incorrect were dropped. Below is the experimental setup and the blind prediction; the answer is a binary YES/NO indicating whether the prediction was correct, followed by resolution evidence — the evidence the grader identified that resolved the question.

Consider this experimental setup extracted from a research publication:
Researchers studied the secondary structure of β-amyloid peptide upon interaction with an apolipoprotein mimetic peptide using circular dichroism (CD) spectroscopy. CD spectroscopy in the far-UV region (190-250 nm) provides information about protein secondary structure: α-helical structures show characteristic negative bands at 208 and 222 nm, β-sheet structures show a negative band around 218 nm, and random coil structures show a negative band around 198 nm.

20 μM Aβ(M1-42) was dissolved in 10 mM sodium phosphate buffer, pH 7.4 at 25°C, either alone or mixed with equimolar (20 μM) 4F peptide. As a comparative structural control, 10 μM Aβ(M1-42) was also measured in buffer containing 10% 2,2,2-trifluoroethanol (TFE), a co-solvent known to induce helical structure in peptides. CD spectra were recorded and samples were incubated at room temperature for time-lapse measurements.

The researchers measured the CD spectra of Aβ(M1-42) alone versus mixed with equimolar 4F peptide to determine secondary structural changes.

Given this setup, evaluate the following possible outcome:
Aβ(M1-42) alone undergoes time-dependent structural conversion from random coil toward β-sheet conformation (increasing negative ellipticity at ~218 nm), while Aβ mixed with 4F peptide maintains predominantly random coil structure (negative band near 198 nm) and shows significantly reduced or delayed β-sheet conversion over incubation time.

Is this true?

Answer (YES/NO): NO